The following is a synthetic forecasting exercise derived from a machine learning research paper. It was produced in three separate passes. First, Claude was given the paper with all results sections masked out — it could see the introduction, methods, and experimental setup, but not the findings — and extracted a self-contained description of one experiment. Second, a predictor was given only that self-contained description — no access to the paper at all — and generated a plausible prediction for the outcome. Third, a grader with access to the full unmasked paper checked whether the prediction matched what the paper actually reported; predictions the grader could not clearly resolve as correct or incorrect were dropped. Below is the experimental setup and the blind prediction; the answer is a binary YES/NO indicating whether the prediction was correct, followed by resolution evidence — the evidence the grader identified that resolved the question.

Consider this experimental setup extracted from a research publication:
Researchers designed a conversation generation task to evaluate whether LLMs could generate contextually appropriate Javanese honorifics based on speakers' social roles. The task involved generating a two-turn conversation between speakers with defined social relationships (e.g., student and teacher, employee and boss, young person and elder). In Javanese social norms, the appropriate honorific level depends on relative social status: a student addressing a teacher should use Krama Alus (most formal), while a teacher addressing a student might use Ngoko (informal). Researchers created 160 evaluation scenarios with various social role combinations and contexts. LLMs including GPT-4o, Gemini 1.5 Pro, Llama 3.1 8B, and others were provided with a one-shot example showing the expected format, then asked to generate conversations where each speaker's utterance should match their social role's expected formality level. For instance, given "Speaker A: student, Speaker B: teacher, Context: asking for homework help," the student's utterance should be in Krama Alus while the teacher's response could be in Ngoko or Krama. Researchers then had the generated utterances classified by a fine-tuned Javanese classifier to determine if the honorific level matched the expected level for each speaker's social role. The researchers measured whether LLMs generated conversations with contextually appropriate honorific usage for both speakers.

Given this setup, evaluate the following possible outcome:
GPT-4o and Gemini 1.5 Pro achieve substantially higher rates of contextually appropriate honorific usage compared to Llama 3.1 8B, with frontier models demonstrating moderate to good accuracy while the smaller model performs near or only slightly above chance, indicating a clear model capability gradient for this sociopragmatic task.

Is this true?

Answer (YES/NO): NO